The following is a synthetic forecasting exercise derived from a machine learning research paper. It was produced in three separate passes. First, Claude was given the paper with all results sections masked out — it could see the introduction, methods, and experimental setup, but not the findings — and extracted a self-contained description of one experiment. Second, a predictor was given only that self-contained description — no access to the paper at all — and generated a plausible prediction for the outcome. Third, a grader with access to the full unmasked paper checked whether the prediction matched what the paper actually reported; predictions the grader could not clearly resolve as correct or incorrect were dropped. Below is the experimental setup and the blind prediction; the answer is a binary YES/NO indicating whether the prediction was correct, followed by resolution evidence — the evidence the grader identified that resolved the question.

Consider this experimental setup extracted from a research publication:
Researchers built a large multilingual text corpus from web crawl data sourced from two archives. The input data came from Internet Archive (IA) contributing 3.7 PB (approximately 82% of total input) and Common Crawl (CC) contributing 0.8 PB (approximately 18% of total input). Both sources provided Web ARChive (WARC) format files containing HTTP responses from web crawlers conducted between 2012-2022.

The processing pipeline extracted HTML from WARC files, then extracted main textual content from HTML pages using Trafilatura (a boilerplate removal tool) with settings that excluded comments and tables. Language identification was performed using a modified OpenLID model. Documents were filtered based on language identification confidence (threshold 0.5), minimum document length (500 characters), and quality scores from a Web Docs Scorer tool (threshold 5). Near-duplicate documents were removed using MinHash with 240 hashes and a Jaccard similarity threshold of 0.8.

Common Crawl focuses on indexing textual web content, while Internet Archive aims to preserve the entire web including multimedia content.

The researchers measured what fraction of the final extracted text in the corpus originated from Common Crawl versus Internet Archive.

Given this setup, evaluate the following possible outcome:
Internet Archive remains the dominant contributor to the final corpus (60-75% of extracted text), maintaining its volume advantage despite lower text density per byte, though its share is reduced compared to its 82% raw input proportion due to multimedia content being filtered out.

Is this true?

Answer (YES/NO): NO